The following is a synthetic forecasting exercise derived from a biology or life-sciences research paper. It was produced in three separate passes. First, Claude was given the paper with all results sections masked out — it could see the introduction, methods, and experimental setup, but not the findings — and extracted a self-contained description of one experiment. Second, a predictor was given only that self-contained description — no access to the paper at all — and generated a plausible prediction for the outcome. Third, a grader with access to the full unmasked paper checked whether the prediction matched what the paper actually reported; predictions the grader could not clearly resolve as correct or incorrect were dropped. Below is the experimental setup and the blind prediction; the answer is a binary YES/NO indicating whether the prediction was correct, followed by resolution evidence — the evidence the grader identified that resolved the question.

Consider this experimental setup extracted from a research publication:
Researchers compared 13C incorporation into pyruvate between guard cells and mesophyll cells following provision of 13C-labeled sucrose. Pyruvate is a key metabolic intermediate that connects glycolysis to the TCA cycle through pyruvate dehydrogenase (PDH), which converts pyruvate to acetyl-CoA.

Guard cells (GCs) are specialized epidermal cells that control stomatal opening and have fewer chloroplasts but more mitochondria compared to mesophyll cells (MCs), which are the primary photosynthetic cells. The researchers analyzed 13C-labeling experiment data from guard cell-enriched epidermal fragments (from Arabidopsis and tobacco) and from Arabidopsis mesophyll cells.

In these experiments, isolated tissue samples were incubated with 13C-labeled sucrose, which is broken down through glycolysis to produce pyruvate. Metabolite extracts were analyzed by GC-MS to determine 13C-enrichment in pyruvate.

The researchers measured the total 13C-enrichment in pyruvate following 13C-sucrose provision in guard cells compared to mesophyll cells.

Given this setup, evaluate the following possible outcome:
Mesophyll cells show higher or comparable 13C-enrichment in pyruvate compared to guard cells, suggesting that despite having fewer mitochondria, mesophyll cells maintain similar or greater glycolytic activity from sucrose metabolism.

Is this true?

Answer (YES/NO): NO